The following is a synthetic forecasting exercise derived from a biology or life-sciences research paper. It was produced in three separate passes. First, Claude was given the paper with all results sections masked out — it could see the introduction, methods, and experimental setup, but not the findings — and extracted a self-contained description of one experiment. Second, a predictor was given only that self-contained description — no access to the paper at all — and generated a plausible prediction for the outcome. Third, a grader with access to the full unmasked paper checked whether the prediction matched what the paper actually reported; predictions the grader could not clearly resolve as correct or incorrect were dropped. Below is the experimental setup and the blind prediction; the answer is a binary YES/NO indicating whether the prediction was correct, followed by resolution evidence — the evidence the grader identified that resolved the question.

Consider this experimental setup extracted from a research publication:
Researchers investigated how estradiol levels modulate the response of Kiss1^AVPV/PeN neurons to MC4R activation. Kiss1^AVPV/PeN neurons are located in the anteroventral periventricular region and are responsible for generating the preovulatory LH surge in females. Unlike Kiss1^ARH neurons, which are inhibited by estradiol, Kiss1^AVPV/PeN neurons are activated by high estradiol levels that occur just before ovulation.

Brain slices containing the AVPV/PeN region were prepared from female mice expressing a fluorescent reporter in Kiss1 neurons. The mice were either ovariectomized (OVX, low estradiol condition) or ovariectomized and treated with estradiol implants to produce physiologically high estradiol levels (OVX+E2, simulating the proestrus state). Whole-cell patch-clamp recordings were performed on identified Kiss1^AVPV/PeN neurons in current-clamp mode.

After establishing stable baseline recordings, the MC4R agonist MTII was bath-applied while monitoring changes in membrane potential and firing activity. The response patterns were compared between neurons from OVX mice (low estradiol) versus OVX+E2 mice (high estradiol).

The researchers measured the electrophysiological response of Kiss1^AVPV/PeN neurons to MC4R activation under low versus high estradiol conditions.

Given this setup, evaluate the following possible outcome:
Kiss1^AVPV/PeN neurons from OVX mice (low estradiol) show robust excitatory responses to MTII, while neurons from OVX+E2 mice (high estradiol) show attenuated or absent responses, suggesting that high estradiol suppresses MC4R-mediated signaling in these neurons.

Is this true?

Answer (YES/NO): NO